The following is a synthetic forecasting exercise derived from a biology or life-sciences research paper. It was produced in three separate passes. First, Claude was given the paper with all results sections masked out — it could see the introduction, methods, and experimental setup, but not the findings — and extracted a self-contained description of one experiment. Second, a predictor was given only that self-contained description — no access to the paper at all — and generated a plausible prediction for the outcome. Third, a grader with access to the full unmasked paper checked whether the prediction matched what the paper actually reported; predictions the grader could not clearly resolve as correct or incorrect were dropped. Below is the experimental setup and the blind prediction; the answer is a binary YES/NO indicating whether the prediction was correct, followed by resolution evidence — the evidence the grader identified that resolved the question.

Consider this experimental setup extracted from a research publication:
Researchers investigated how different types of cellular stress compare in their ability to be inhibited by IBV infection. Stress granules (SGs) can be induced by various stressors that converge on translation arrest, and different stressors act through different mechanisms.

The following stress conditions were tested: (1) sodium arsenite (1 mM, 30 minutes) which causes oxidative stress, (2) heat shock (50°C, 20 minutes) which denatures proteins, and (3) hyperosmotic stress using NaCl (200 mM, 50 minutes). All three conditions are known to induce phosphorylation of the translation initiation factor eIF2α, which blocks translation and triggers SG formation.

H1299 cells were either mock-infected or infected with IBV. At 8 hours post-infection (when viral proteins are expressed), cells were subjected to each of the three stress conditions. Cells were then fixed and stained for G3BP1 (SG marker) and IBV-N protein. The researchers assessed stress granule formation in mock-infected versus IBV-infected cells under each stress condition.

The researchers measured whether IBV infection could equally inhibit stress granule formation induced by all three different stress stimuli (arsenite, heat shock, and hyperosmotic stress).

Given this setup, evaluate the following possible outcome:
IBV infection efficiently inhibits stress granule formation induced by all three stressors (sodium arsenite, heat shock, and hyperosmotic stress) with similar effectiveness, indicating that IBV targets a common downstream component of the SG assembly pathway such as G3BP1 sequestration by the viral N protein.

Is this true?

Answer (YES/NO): NO